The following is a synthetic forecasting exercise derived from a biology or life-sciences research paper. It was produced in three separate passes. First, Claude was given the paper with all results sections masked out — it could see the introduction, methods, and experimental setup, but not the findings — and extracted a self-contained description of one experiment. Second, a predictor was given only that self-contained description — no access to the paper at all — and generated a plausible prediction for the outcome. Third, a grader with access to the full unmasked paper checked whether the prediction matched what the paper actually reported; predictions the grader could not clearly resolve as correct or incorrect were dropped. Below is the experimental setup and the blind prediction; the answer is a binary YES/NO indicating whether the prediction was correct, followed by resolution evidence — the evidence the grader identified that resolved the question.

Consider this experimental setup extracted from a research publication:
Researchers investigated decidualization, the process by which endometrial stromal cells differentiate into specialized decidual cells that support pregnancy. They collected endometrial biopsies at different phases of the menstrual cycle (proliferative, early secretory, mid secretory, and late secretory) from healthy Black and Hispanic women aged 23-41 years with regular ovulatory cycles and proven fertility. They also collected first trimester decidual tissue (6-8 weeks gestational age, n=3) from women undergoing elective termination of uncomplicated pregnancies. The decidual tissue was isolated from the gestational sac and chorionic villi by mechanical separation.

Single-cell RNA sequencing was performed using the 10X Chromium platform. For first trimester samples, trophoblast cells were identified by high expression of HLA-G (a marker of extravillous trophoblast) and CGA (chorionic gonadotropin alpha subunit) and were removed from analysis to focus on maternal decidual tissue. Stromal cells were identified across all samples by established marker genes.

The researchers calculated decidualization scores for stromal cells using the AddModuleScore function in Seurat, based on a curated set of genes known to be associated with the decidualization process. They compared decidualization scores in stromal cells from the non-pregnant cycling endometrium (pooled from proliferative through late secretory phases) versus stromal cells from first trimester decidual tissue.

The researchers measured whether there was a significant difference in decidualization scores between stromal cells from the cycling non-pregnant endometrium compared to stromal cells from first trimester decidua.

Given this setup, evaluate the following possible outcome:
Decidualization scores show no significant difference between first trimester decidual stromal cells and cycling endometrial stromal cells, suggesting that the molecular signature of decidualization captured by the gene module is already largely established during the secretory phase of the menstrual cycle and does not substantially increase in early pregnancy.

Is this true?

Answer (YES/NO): NO